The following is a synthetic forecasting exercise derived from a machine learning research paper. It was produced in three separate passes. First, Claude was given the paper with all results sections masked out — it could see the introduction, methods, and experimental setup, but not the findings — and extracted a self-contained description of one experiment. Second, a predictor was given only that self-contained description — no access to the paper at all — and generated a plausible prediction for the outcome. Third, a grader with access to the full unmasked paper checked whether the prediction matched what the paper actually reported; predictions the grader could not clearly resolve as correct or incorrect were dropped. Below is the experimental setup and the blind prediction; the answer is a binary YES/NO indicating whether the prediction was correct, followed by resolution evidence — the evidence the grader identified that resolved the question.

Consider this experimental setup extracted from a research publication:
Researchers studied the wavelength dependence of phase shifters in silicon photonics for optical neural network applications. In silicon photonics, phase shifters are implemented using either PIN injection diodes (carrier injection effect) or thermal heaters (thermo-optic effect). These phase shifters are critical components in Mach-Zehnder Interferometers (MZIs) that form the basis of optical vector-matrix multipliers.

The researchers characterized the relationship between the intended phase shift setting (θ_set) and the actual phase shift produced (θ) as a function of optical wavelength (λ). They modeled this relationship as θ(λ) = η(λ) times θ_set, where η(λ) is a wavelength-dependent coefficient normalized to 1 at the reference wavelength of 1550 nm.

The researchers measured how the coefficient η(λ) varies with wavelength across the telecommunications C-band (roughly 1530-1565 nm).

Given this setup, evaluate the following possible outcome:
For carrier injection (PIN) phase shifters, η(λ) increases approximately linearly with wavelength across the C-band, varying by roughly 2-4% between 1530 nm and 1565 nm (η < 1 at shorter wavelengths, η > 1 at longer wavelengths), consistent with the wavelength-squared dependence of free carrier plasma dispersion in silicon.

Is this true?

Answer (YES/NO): NO